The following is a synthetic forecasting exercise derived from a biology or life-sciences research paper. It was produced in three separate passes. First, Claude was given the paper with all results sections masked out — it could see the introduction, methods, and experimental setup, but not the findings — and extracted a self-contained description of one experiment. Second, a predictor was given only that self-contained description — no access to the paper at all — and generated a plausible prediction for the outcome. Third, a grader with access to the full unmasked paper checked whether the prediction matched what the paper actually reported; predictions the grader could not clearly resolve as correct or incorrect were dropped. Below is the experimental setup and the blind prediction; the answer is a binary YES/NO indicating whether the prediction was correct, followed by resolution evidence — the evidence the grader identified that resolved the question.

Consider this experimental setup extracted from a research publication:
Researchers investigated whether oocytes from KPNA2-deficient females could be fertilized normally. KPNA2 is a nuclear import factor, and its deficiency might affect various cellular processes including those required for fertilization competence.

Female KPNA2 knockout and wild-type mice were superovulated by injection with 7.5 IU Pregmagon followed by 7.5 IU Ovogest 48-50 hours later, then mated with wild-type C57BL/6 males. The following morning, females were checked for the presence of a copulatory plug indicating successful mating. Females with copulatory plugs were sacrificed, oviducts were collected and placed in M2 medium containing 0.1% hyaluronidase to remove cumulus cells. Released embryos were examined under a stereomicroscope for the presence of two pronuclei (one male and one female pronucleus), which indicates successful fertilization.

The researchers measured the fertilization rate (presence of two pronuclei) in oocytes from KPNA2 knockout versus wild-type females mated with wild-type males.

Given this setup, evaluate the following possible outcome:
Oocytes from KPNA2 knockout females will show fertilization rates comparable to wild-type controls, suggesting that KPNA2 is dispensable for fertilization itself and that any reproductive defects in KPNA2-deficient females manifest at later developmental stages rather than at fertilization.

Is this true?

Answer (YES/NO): YES